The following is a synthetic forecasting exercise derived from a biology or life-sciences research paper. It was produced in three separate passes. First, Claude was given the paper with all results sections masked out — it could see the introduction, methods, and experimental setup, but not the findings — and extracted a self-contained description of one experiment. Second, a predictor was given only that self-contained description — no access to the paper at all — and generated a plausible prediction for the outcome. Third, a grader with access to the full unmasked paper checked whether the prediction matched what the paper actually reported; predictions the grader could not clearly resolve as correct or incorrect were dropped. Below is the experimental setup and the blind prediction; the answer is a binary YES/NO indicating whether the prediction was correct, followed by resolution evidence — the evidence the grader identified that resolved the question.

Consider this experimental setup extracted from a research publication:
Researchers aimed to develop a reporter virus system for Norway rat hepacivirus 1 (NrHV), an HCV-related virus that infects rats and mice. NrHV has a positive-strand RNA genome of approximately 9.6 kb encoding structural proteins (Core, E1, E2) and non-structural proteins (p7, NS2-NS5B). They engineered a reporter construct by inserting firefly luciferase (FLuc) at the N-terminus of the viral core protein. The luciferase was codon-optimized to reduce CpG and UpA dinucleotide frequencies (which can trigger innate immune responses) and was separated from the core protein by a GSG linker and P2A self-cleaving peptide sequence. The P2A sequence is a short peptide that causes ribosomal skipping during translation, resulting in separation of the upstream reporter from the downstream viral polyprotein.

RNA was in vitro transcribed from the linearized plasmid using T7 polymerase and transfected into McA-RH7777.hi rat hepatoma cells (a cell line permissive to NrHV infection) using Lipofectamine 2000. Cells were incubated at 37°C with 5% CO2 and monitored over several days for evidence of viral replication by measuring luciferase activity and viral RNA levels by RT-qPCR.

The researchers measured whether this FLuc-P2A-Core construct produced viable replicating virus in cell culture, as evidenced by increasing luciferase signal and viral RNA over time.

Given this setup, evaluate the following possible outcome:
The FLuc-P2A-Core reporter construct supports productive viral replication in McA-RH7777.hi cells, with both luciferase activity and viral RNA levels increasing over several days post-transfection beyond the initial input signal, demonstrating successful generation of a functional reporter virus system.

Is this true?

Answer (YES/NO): NO